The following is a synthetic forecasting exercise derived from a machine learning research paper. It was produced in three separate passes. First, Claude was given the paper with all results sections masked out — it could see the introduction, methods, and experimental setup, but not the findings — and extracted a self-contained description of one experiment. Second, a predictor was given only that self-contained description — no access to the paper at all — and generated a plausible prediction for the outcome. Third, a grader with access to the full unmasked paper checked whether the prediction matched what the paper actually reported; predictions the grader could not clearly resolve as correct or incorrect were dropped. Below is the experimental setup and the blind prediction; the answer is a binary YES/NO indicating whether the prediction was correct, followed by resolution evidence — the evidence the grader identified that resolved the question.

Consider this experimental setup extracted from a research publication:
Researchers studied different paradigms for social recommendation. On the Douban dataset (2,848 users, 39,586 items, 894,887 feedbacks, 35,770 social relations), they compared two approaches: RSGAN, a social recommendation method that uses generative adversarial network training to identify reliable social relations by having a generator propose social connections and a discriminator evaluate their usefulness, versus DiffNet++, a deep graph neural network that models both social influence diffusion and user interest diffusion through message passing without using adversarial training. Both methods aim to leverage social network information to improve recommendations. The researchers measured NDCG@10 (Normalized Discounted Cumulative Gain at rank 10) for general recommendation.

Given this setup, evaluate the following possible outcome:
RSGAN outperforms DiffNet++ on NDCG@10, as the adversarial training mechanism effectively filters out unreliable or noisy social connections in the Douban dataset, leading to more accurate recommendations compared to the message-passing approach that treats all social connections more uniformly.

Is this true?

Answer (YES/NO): NO